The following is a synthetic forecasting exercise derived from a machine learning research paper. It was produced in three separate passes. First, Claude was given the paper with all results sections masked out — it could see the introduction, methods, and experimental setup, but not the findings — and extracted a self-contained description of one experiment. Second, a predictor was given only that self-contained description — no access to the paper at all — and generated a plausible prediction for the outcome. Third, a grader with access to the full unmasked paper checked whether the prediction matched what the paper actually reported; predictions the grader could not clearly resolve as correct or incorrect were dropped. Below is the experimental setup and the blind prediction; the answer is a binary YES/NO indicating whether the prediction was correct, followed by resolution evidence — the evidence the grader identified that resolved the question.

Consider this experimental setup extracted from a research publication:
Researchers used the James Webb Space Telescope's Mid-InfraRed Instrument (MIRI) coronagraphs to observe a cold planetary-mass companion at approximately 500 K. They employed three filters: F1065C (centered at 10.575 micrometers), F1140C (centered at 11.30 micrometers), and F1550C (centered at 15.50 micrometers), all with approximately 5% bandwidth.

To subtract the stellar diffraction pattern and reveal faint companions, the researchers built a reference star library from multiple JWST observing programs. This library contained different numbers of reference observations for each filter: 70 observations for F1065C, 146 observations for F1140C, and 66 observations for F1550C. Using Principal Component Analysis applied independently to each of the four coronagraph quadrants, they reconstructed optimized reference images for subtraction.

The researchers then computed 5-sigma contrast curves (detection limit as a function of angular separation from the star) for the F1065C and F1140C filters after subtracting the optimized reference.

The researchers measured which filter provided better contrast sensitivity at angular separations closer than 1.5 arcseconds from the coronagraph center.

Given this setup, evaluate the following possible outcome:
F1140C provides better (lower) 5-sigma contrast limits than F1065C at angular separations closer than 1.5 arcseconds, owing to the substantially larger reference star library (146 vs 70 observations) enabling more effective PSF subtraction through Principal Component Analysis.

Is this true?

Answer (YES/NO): YES